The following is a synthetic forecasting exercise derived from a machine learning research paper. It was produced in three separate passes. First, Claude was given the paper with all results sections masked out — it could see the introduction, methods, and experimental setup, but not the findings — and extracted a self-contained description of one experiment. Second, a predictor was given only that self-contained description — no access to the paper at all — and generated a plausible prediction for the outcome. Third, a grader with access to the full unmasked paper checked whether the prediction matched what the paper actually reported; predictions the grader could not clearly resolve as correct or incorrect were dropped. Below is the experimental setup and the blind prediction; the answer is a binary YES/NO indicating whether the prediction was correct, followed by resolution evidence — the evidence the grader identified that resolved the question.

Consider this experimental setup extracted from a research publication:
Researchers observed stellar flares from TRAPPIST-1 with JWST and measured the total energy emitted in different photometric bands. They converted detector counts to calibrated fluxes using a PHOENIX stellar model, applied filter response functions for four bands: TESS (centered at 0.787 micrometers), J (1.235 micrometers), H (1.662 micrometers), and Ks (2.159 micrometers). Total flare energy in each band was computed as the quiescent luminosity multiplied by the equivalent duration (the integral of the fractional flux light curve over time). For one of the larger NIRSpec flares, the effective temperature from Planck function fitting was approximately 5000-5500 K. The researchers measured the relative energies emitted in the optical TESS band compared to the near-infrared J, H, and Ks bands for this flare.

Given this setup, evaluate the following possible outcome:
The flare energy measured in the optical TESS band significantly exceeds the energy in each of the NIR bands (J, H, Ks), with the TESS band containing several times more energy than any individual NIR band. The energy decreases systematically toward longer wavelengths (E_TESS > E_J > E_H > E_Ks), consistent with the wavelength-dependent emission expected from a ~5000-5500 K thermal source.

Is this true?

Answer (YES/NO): YES